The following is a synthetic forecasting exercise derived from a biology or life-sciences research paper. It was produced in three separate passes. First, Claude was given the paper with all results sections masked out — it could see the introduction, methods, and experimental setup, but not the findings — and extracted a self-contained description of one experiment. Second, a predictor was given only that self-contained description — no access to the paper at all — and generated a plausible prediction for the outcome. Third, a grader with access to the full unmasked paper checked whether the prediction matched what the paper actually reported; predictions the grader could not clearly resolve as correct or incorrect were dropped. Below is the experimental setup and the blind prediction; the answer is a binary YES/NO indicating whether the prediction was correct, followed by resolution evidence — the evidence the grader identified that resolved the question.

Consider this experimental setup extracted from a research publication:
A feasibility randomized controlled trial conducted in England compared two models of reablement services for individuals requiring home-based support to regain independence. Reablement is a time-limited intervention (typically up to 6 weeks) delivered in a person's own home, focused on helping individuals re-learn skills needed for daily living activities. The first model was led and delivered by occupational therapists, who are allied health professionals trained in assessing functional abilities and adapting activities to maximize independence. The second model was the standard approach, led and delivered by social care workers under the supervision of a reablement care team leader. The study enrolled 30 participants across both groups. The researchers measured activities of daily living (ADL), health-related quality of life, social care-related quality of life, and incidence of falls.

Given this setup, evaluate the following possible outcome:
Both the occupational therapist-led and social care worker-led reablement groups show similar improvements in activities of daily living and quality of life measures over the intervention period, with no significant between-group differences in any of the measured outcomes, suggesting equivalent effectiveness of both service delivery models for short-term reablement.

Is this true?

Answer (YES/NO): NO